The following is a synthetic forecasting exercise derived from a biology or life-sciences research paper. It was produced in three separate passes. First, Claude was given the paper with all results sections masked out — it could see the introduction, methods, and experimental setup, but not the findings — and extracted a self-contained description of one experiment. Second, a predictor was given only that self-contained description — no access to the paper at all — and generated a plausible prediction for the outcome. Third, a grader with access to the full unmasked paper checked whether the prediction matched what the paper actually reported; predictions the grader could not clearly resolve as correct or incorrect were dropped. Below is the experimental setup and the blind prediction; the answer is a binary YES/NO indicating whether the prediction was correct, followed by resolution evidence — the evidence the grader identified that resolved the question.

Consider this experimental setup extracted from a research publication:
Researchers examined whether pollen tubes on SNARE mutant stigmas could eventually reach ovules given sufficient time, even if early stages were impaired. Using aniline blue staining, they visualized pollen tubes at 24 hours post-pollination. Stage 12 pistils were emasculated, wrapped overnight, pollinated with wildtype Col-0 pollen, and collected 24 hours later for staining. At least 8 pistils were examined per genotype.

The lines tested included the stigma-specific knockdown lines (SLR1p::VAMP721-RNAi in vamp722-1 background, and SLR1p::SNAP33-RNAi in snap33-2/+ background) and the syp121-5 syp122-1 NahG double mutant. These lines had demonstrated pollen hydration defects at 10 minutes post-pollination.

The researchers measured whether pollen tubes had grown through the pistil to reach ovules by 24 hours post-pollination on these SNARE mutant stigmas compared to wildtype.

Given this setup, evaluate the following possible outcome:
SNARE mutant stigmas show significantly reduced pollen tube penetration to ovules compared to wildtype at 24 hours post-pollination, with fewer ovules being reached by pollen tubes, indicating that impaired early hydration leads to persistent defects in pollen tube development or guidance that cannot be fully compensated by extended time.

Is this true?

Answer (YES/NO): NO